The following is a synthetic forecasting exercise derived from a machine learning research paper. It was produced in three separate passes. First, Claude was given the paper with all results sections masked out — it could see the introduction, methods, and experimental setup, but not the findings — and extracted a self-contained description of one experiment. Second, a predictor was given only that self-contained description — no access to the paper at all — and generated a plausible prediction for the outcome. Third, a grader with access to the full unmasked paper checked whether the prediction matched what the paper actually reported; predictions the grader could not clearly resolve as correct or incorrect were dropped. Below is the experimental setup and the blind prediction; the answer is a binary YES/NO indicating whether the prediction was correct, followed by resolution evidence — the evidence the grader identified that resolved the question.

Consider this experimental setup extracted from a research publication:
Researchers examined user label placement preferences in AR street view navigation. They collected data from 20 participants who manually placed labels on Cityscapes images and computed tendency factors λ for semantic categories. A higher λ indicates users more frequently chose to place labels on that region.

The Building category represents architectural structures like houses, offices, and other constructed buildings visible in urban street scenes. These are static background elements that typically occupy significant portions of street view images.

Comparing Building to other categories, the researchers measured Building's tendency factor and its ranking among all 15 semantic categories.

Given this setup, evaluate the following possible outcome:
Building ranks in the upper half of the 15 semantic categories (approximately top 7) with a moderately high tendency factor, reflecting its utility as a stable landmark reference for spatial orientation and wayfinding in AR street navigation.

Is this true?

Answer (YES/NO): YES